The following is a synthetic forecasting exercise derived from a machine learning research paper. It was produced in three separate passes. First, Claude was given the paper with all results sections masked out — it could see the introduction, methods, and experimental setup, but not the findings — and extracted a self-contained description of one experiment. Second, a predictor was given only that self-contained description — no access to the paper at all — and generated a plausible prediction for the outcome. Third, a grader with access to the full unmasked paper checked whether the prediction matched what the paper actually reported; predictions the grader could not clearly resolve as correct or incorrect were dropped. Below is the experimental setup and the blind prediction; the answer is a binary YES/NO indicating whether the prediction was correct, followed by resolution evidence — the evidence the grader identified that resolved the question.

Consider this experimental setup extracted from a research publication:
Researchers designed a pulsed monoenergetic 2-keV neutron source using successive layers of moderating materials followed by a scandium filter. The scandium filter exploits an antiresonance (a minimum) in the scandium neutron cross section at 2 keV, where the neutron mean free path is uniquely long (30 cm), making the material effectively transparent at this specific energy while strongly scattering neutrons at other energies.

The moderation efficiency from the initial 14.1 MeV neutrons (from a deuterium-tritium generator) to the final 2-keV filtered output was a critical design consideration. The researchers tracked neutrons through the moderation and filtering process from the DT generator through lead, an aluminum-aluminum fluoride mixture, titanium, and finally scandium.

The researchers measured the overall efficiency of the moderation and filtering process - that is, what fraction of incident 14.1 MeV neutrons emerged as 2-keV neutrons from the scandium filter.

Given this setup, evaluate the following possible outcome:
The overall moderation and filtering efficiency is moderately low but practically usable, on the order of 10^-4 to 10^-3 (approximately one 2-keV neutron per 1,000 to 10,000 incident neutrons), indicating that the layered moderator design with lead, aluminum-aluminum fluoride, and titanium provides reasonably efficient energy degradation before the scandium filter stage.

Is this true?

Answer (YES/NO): NO